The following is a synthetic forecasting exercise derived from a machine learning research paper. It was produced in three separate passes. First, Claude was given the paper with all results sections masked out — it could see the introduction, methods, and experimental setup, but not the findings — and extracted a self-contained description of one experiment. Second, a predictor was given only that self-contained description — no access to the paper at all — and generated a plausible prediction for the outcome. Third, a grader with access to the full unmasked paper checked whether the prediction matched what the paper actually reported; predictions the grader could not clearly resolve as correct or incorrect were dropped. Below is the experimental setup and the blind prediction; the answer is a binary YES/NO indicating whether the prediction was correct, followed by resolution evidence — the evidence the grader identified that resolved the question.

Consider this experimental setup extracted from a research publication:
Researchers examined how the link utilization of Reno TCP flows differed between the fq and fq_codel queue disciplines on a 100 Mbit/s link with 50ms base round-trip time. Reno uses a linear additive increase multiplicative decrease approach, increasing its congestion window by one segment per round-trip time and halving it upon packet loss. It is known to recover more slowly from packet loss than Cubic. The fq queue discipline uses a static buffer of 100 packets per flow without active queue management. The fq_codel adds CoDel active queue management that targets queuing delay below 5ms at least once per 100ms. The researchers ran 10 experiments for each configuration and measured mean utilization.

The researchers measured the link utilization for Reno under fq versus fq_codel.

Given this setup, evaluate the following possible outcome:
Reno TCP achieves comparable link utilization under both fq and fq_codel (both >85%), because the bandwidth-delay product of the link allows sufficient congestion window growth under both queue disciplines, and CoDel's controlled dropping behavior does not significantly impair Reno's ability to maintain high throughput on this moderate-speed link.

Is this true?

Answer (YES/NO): NO